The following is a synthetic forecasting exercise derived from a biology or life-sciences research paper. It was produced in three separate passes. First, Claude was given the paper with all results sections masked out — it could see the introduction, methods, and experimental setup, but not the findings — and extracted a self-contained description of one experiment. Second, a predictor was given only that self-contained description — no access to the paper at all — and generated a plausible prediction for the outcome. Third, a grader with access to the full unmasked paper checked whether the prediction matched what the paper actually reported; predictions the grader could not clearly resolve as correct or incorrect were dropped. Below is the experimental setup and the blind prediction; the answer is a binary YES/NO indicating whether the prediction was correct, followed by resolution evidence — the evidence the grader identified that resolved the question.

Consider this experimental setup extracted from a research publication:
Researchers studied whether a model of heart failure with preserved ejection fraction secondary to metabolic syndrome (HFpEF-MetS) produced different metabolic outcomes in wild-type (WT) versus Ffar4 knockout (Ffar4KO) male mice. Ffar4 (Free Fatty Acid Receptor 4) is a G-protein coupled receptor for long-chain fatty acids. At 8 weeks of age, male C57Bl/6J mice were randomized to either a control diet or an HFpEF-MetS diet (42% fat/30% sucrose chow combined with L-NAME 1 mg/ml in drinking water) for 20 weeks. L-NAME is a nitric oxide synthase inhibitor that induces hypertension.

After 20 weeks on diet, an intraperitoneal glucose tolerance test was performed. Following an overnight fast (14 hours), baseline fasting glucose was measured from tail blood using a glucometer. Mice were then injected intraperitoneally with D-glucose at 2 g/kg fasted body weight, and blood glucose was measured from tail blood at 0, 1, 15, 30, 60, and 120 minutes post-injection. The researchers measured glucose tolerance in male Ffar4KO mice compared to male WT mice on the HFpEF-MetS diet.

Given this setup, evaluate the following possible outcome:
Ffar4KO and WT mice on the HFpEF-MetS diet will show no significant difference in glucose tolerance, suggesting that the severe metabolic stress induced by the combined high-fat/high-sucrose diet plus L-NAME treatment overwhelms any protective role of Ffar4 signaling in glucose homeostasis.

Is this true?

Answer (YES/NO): YES